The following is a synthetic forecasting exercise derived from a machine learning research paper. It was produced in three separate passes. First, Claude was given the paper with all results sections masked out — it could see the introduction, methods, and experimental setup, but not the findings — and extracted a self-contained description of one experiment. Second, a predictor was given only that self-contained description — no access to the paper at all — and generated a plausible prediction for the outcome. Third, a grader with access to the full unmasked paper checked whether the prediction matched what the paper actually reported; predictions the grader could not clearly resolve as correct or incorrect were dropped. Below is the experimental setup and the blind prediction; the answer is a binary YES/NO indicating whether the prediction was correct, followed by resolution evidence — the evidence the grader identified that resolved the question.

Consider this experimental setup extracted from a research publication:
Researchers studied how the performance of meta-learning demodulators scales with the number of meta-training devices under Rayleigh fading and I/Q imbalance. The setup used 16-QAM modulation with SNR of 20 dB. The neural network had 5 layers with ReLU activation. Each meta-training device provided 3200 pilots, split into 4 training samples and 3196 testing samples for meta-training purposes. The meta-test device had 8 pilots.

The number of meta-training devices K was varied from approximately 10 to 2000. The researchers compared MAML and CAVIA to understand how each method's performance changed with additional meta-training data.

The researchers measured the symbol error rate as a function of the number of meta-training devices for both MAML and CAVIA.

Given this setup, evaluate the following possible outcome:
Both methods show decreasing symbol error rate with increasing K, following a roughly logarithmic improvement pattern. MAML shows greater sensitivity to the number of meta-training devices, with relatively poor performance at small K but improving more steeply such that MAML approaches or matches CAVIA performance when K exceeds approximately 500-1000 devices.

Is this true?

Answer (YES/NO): NO